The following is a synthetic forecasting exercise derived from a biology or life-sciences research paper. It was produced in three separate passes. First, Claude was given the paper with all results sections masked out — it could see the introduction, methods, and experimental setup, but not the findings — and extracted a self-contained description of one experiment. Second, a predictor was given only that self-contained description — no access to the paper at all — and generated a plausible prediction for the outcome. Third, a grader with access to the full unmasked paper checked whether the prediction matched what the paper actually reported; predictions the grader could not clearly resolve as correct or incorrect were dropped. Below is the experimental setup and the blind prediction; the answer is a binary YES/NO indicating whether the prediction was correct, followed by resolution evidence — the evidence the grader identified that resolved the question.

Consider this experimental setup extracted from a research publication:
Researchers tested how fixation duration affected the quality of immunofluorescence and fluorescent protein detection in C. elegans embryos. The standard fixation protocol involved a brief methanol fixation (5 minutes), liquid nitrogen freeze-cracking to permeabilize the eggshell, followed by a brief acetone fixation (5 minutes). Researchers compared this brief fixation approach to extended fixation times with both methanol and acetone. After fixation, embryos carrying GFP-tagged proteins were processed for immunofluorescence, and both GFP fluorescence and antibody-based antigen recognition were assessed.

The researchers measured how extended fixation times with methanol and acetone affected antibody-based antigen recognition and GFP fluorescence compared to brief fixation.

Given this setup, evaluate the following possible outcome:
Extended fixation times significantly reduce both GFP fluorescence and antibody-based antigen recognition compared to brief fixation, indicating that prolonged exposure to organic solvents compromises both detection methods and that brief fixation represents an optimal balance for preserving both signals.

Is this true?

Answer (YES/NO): YES